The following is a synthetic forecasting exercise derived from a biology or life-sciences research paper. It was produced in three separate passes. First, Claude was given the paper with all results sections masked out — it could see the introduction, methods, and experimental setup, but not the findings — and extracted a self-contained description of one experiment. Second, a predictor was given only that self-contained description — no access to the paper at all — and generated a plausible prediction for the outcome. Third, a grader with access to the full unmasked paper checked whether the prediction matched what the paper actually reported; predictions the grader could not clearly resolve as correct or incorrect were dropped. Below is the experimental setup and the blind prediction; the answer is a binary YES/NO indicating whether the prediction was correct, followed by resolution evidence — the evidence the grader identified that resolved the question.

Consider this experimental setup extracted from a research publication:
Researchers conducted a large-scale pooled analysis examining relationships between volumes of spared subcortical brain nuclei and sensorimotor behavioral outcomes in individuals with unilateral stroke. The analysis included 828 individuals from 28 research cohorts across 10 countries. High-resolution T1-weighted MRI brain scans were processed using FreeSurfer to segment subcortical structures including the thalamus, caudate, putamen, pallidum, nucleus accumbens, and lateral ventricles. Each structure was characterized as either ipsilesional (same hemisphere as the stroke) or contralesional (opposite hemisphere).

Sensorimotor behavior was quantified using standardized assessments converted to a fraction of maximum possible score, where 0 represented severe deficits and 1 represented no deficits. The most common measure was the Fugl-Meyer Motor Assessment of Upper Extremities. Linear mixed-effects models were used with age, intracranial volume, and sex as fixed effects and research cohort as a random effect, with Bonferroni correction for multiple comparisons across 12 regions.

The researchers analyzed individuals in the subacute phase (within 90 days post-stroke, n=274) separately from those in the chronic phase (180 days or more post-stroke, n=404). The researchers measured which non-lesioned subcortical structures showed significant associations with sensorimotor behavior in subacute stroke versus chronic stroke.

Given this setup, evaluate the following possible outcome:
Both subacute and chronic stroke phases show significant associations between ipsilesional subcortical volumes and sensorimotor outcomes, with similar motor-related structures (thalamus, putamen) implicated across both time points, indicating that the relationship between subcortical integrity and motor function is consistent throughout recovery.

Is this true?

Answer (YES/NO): NO